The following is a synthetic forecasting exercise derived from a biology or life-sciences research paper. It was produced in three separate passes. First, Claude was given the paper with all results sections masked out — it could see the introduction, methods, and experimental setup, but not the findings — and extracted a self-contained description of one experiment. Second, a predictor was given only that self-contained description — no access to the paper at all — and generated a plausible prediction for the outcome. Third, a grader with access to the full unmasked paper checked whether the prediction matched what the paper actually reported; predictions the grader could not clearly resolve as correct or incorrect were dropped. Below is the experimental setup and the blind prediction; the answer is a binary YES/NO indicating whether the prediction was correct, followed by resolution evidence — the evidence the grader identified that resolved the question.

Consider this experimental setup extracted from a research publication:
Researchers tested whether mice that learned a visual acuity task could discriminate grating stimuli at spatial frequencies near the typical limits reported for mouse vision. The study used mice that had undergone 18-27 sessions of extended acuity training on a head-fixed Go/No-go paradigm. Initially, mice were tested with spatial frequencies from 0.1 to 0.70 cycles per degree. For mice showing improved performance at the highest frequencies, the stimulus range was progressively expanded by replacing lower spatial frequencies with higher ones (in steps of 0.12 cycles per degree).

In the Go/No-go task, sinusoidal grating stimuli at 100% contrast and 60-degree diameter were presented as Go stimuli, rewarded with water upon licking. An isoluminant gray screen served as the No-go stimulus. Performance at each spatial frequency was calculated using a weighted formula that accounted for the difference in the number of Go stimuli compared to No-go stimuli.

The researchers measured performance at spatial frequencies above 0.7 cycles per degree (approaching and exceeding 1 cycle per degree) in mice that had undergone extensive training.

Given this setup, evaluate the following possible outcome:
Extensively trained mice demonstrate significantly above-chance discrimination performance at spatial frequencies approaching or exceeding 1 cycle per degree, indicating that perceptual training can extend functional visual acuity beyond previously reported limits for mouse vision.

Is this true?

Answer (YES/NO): YES